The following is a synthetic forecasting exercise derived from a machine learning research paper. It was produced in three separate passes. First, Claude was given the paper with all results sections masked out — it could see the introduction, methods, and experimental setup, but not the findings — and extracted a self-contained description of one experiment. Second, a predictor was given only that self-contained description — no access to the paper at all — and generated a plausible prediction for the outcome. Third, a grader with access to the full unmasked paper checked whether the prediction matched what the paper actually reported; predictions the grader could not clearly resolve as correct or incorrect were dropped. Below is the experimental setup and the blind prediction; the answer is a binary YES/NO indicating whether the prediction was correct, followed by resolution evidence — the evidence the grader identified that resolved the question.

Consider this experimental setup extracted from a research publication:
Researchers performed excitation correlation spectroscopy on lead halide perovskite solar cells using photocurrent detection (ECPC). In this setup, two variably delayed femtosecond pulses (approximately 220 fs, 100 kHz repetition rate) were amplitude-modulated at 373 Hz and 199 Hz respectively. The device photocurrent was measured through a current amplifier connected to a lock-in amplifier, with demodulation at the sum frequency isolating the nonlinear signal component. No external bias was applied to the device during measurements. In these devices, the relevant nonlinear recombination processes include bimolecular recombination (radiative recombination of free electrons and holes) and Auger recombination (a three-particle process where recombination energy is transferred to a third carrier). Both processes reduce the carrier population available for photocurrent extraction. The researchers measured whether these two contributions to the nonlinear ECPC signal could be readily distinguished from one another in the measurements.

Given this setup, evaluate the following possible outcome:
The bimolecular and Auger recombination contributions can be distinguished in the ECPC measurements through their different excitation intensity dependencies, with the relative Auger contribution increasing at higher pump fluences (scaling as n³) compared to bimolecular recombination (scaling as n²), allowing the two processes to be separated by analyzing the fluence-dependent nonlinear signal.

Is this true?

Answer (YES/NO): NO